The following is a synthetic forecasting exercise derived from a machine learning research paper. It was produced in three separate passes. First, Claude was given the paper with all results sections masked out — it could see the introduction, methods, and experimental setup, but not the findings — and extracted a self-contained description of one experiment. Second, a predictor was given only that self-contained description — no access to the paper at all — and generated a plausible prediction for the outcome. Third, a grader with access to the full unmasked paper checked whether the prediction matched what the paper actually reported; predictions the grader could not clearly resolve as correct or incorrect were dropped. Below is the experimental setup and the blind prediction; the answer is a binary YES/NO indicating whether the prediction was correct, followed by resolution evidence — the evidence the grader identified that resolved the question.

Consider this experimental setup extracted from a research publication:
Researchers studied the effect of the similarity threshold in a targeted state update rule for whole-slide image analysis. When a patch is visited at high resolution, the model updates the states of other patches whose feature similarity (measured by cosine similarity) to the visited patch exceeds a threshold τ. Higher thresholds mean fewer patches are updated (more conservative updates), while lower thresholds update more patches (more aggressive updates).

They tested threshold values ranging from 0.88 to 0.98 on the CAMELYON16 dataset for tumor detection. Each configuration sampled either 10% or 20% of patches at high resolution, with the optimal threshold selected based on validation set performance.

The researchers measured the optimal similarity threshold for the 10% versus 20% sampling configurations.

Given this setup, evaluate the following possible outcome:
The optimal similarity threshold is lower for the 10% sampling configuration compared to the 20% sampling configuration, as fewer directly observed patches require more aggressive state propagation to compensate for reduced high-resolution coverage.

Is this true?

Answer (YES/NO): YES